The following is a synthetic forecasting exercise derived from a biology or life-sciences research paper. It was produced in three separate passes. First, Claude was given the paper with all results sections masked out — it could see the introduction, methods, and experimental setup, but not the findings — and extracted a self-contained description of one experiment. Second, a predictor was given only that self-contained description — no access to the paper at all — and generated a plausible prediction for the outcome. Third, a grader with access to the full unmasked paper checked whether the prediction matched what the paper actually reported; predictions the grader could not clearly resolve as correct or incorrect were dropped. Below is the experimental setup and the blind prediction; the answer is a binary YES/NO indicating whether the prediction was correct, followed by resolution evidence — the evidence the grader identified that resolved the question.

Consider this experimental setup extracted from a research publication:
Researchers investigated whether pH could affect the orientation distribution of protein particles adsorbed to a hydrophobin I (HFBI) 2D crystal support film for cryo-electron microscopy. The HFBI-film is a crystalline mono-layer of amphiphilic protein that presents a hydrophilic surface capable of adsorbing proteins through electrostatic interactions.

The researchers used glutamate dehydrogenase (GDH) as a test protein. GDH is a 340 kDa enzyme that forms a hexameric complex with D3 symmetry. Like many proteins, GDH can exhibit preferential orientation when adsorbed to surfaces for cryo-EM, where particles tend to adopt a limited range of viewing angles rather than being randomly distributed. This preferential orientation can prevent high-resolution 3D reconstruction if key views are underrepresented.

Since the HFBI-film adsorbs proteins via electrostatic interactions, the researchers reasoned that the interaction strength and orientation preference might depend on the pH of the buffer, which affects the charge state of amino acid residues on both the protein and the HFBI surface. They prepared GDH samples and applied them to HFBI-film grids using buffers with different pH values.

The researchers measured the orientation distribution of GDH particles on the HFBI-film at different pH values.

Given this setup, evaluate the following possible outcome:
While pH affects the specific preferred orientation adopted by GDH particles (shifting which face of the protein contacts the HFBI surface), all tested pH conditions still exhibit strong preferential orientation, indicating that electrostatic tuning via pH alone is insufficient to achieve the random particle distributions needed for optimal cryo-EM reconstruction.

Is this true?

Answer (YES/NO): NO